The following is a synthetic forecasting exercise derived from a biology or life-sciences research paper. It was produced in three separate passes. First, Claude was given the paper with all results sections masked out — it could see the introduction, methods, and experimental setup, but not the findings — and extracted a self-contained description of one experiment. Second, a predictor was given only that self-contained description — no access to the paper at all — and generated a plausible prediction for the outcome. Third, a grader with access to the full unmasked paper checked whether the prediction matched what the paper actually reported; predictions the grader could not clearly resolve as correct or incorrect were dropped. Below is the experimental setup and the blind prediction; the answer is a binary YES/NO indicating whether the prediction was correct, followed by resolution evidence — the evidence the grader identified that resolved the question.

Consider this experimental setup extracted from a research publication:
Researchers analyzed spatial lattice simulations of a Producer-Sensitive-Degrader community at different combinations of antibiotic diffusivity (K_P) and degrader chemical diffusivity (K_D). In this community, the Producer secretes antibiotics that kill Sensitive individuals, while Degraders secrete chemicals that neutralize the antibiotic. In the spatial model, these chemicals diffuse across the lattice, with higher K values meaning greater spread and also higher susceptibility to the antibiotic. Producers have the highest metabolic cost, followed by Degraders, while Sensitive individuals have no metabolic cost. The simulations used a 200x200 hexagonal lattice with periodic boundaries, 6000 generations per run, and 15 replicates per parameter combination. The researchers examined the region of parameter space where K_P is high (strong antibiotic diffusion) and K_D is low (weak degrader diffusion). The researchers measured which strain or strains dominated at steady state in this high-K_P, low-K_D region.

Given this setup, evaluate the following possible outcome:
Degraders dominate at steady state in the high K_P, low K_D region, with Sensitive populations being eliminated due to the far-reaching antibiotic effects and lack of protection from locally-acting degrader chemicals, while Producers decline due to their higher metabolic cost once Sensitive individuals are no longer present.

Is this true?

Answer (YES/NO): YES